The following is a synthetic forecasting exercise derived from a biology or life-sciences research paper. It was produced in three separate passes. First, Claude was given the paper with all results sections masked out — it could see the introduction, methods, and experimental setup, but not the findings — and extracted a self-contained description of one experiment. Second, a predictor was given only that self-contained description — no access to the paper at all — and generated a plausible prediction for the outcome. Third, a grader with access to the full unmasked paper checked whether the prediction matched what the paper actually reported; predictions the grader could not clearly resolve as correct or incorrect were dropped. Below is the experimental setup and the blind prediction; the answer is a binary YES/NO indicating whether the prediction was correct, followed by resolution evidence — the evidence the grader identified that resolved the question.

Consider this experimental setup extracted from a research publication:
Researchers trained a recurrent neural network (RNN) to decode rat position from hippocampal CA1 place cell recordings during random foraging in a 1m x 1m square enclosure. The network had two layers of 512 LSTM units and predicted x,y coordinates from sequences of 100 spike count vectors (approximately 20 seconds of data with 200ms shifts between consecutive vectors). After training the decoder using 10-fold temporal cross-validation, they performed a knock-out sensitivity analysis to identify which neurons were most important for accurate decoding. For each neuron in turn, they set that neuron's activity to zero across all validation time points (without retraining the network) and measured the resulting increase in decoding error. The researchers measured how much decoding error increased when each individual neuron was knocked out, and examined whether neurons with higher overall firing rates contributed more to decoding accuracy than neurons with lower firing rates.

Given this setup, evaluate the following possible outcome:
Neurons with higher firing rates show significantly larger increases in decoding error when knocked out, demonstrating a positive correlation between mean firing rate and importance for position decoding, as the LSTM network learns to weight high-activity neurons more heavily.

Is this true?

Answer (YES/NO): YES